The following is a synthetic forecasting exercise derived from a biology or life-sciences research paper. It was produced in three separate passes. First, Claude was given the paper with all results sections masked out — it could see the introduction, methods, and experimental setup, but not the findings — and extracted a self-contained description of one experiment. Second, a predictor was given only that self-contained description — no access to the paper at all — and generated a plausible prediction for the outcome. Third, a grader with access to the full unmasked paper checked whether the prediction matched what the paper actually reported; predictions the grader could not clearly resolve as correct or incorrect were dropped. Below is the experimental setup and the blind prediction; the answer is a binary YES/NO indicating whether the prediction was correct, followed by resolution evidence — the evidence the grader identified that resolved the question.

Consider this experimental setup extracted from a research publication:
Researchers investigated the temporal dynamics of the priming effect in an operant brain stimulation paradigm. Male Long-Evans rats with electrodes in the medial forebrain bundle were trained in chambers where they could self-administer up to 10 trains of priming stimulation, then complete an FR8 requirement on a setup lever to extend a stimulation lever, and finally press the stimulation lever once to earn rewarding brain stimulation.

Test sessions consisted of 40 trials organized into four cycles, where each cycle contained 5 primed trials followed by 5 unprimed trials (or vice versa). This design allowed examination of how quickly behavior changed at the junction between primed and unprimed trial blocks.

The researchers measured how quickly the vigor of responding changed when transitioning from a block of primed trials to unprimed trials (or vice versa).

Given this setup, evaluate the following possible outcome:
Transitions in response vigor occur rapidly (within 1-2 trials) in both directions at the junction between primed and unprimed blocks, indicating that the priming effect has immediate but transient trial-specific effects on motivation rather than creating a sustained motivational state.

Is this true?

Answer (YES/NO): YES